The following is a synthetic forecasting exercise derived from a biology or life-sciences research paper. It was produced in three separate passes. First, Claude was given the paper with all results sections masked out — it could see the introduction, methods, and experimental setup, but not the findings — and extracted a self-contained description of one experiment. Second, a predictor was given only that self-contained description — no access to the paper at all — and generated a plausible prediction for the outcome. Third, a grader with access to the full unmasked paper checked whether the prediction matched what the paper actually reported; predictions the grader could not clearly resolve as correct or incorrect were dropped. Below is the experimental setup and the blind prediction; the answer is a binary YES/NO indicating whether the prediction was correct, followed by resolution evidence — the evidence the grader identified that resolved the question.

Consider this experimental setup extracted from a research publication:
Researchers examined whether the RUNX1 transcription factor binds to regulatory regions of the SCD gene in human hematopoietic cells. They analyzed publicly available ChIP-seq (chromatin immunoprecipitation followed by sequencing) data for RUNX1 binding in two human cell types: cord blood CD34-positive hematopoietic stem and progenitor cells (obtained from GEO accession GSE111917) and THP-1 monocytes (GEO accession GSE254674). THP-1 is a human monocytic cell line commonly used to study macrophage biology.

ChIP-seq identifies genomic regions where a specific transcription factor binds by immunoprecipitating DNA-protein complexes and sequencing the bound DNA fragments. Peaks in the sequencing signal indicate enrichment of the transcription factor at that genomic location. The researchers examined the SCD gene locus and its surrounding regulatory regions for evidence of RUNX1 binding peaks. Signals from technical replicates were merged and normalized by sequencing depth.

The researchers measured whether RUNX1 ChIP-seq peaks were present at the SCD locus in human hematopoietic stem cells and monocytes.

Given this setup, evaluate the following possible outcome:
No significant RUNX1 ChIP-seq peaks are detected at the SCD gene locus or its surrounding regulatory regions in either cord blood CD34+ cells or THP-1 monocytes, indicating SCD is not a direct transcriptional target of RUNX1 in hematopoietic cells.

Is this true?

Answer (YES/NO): NO